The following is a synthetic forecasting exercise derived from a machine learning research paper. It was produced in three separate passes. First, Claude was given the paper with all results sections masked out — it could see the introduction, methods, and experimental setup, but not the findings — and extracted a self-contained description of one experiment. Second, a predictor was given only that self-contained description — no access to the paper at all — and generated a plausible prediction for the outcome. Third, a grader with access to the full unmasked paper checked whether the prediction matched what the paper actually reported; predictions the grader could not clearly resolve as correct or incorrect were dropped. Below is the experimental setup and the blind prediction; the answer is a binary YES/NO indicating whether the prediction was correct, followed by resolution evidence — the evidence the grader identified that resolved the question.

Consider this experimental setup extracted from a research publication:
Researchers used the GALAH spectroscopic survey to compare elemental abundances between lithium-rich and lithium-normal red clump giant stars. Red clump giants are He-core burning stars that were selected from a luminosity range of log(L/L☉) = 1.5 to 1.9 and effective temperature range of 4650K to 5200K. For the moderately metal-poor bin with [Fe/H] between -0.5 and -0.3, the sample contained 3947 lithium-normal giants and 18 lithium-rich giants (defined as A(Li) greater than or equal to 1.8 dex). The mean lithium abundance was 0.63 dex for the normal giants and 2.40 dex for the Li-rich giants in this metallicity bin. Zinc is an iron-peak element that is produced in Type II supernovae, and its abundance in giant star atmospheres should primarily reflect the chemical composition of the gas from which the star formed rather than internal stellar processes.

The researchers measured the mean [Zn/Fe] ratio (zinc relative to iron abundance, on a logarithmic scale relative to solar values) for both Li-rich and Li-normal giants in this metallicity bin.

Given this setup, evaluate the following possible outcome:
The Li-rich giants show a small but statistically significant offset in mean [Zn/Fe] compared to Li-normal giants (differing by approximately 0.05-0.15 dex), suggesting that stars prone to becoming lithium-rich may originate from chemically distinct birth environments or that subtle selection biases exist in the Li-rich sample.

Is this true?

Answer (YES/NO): NO